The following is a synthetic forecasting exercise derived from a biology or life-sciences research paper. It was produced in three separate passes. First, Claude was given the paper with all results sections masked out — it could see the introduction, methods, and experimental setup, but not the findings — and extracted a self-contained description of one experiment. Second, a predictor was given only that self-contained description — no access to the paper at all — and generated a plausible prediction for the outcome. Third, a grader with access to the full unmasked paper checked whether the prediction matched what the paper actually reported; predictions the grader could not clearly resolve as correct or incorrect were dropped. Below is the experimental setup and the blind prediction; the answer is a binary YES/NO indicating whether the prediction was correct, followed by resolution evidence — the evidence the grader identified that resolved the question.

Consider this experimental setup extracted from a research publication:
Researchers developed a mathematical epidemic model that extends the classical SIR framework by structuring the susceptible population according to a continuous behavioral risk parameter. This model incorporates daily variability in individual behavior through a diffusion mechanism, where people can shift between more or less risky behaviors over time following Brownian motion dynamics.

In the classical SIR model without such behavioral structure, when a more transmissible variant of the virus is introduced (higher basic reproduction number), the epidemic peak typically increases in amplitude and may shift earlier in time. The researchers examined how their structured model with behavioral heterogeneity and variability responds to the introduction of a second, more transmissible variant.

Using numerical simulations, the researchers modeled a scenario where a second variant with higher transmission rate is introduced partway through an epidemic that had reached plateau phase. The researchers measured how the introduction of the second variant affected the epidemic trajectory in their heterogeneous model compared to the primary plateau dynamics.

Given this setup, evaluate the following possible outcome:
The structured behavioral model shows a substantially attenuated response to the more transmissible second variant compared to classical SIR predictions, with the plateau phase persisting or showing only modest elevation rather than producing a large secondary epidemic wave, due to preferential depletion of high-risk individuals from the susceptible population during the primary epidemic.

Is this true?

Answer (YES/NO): NO